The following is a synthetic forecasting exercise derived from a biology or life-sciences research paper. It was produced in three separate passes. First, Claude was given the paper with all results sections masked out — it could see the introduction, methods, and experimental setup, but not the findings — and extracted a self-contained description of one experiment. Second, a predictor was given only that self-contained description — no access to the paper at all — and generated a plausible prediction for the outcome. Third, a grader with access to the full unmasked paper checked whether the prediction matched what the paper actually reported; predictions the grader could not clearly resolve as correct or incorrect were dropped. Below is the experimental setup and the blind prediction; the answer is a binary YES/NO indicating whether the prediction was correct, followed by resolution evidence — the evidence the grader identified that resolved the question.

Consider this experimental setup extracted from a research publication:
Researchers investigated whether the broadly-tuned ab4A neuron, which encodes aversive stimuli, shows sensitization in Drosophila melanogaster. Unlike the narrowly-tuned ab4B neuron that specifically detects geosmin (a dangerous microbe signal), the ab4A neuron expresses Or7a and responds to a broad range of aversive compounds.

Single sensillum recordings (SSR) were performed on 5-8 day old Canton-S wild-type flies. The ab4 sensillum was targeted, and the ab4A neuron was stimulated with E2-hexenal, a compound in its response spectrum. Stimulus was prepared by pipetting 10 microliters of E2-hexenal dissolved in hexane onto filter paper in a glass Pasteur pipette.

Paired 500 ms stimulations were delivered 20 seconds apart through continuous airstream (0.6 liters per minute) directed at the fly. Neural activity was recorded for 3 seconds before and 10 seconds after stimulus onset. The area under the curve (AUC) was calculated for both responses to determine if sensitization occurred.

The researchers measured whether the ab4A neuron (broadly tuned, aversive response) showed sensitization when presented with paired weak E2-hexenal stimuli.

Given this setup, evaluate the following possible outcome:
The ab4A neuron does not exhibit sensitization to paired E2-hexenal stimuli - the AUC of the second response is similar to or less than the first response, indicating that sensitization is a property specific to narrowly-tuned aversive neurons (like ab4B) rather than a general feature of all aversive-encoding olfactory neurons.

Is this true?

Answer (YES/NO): NO